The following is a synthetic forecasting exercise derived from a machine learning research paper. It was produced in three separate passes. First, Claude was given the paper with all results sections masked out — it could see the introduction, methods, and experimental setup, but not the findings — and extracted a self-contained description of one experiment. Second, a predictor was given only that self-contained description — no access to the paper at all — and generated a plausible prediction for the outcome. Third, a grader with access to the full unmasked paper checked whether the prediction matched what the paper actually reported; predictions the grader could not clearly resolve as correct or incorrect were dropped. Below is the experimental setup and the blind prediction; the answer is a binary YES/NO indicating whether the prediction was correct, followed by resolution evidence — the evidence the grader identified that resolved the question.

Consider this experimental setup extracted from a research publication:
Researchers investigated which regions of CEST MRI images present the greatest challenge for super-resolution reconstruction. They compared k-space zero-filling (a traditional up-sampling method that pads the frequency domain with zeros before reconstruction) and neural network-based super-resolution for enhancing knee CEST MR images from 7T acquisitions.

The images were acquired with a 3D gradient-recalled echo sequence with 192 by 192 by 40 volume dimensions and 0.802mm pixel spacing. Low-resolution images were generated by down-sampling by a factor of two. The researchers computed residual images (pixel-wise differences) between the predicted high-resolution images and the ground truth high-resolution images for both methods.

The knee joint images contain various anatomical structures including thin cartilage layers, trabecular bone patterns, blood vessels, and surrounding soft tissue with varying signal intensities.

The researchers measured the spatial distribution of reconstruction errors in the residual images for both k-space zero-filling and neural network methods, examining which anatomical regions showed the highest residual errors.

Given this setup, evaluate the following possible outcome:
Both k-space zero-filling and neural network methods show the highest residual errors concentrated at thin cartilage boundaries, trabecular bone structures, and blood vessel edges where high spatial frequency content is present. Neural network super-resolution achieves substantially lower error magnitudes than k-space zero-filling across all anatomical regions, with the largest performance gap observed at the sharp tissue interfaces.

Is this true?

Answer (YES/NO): NO